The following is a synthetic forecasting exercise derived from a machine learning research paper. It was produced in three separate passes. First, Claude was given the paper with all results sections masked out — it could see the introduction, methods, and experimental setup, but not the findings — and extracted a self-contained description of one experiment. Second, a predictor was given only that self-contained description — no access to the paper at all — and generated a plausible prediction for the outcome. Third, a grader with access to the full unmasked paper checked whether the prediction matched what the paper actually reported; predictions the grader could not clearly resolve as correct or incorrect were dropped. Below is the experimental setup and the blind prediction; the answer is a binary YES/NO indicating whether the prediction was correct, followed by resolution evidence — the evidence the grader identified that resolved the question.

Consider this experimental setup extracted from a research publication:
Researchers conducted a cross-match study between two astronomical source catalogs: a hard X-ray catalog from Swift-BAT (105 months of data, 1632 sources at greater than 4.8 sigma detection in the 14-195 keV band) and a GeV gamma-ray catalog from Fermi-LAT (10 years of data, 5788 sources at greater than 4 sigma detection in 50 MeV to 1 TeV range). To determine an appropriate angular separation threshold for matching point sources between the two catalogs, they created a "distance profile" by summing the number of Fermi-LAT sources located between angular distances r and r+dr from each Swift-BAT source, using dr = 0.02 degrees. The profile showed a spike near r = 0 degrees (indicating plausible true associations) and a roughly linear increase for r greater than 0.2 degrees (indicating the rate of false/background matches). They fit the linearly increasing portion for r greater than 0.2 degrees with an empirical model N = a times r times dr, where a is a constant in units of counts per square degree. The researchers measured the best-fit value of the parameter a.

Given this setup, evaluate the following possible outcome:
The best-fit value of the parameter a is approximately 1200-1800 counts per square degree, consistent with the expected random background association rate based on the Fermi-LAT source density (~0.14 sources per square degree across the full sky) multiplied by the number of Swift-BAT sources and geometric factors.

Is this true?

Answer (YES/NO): NO